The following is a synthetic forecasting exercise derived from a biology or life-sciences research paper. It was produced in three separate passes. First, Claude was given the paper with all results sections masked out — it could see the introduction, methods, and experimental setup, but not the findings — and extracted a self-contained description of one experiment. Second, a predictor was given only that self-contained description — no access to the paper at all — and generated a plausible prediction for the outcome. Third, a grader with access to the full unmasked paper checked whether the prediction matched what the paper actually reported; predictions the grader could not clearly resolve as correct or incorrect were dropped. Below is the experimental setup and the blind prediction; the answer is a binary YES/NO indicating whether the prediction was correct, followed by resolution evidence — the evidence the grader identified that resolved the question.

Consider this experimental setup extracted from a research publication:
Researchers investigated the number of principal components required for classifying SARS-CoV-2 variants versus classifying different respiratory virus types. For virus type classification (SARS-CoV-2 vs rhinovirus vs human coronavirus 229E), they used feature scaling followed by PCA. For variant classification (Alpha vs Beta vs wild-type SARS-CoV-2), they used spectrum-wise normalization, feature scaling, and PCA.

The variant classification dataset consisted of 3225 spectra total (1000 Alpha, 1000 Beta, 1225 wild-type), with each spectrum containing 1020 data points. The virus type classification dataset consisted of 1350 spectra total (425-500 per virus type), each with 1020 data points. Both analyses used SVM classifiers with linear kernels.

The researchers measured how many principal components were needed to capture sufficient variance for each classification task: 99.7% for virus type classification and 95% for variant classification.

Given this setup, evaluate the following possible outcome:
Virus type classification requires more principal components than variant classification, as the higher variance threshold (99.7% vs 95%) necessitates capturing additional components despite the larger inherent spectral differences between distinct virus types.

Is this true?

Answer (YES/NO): NO